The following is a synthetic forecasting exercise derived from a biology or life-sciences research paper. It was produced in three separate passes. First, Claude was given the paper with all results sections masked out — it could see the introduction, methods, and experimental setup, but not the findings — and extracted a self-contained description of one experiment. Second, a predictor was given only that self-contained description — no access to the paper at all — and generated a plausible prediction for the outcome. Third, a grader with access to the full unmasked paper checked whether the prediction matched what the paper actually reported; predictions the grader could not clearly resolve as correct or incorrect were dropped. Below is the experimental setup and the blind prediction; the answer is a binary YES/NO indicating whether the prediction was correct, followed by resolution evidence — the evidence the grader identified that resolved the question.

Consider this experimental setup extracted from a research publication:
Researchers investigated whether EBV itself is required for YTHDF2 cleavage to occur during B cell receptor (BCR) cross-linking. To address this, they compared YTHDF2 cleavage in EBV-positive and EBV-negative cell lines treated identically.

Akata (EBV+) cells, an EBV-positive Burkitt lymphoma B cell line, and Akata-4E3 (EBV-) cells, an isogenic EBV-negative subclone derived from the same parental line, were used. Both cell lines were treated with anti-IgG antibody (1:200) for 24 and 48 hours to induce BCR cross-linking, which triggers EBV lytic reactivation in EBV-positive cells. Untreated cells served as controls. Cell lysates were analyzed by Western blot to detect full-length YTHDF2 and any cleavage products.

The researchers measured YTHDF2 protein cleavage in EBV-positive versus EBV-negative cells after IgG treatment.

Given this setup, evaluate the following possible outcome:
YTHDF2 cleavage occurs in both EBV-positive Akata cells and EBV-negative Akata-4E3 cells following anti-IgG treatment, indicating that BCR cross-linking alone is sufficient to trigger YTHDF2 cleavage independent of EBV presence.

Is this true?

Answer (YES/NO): YES